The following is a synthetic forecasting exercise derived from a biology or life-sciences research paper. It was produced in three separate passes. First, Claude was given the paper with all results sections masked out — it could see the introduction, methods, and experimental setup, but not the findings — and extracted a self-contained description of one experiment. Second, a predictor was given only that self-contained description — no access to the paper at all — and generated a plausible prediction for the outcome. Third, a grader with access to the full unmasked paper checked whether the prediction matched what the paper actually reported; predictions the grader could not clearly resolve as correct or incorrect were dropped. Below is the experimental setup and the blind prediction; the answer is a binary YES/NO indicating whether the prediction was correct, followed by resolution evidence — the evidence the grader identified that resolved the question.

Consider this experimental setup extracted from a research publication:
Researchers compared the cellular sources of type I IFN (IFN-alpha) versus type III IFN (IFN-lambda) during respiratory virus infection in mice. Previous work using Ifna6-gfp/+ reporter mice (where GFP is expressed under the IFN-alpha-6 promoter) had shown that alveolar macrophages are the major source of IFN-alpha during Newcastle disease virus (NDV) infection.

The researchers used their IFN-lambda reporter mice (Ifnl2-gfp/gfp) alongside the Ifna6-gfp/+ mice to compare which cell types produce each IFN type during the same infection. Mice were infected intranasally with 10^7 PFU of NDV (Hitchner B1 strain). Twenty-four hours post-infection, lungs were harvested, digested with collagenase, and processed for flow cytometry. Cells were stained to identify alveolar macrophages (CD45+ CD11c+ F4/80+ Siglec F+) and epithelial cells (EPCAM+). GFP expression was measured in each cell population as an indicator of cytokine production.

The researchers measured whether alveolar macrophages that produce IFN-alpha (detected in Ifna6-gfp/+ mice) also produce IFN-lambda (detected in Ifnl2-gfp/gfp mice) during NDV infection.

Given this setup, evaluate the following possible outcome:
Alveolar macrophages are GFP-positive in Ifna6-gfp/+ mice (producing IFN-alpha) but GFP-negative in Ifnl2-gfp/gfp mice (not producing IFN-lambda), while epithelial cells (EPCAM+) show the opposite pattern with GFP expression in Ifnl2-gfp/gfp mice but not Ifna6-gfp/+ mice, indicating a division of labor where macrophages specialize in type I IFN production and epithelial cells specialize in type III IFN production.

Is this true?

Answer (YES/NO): YES